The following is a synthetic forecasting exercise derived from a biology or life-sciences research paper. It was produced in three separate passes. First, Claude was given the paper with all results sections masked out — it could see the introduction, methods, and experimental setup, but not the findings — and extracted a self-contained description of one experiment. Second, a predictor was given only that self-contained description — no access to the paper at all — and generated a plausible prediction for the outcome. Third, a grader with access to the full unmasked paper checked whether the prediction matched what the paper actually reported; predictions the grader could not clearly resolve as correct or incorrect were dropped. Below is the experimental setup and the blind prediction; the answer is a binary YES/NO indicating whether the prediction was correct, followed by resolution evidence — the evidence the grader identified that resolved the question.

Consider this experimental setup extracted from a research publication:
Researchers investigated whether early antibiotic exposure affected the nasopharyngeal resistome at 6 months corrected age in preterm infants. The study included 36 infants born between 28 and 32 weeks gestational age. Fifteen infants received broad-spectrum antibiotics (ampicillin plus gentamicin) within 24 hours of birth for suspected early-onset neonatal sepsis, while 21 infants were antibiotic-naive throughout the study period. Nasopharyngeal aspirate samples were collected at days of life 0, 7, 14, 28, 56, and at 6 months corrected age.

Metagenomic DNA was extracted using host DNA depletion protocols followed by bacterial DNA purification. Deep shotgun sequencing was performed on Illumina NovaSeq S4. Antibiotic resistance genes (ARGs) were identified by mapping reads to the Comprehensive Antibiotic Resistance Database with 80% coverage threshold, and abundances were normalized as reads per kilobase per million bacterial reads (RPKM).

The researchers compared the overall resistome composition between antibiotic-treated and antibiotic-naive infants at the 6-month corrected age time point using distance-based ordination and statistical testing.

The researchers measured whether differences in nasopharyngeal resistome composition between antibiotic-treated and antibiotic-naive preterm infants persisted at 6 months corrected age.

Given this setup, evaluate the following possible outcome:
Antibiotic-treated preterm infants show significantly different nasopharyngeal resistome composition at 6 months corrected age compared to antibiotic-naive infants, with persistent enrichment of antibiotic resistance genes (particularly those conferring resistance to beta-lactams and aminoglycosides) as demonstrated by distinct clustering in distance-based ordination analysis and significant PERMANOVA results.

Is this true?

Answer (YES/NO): NO